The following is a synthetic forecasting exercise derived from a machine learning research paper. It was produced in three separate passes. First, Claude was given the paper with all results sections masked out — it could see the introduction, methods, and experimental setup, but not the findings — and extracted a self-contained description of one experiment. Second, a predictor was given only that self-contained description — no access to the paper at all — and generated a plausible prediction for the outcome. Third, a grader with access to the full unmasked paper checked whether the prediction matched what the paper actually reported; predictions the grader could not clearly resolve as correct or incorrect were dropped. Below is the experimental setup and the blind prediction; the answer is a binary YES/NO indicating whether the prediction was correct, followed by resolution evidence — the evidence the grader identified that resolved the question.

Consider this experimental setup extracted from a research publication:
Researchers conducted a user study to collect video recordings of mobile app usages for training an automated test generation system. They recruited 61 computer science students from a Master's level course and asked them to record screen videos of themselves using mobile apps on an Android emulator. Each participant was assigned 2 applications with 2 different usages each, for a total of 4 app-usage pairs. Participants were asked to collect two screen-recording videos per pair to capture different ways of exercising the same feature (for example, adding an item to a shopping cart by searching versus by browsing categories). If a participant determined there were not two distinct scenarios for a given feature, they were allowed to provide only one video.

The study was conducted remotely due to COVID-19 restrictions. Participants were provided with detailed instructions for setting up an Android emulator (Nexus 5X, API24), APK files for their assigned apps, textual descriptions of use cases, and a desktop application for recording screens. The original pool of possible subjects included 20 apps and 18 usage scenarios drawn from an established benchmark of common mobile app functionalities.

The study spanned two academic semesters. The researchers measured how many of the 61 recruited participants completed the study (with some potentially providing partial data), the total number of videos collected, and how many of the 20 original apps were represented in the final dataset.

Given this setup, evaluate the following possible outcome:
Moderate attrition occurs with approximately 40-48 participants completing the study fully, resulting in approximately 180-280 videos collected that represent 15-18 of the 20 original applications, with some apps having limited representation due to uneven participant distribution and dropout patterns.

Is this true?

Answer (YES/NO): NO